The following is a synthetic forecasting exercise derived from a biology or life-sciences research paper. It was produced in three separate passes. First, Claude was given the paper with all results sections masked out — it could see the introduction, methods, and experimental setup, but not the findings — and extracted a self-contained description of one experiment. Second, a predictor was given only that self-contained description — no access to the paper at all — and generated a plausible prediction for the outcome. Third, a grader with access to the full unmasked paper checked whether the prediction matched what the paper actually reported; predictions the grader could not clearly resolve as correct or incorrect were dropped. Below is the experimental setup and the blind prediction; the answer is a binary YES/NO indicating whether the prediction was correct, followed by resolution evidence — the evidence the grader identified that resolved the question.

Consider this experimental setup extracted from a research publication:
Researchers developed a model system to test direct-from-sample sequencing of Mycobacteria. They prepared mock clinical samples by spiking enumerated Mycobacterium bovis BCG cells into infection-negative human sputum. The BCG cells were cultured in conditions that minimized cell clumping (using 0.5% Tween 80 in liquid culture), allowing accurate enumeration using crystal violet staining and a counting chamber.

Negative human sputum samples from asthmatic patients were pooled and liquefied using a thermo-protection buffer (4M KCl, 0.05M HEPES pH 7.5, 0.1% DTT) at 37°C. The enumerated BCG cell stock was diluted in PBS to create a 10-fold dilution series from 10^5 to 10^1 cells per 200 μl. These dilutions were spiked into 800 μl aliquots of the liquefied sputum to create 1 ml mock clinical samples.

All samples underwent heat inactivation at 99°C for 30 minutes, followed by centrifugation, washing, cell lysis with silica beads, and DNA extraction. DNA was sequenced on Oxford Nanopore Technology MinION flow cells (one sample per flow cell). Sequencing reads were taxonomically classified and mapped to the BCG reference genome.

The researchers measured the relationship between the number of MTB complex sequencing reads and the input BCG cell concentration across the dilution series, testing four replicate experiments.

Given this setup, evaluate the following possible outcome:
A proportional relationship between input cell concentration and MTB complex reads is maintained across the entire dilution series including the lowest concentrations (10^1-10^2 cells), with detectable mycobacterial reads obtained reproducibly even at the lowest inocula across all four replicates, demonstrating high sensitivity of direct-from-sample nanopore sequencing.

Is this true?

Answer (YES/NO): YES